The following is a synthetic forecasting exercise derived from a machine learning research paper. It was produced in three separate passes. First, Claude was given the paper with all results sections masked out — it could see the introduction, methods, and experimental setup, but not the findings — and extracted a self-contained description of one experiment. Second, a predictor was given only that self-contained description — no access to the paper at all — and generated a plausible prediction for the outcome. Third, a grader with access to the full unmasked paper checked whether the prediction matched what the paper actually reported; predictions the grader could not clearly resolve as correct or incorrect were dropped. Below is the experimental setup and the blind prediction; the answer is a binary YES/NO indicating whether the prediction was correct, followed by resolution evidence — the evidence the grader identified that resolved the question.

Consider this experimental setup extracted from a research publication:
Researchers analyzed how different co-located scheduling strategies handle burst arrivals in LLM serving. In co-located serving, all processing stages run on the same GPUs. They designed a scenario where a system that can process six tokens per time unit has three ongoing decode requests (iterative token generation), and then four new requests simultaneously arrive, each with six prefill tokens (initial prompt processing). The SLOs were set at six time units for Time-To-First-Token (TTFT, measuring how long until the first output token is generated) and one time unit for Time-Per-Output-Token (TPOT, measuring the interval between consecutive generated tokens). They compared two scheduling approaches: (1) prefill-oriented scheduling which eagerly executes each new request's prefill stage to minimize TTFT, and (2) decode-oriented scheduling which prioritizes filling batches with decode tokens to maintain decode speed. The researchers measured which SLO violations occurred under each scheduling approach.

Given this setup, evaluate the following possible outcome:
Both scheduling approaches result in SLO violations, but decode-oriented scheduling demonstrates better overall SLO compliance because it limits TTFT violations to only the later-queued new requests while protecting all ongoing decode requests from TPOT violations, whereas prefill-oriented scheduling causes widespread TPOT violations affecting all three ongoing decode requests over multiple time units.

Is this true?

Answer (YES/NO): NO